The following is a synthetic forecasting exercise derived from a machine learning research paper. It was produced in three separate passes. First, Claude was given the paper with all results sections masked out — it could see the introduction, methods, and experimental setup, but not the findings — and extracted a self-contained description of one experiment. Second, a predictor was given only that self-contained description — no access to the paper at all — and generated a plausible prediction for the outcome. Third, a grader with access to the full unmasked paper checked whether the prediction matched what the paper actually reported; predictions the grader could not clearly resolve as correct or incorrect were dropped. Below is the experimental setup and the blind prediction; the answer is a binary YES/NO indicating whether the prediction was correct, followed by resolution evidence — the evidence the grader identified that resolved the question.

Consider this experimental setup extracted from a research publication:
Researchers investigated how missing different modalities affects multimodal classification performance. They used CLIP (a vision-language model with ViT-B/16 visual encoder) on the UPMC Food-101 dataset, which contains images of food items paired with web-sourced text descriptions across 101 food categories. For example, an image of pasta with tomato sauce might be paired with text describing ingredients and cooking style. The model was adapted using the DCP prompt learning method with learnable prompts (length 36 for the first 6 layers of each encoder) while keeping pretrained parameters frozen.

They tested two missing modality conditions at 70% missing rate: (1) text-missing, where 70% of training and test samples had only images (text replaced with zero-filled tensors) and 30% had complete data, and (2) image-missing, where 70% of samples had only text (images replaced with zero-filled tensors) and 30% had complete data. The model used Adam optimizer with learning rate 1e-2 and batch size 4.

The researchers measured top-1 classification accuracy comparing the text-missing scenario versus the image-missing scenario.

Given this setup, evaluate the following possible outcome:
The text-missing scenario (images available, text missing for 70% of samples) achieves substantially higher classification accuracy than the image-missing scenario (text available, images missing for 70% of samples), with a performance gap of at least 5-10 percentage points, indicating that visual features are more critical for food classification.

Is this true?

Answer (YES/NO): NO